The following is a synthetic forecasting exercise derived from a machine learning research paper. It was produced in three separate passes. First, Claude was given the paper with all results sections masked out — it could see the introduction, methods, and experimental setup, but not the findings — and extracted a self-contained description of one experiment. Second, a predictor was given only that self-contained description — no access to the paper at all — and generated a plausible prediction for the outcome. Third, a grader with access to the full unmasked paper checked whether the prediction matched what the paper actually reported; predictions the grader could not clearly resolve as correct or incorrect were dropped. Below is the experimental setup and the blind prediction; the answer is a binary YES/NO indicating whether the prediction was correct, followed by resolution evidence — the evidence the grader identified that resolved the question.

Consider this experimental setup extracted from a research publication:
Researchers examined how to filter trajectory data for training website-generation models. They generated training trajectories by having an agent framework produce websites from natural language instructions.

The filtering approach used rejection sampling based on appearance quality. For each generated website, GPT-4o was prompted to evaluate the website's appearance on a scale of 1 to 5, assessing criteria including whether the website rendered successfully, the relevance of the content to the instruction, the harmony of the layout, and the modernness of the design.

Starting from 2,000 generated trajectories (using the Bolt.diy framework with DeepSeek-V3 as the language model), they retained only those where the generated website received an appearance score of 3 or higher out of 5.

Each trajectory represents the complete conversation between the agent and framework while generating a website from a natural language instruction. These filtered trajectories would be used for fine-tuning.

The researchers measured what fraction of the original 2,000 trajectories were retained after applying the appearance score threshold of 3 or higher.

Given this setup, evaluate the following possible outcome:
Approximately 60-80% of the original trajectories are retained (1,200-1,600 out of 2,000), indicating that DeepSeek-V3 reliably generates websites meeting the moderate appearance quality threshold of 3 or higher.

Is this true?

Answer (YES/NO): NO